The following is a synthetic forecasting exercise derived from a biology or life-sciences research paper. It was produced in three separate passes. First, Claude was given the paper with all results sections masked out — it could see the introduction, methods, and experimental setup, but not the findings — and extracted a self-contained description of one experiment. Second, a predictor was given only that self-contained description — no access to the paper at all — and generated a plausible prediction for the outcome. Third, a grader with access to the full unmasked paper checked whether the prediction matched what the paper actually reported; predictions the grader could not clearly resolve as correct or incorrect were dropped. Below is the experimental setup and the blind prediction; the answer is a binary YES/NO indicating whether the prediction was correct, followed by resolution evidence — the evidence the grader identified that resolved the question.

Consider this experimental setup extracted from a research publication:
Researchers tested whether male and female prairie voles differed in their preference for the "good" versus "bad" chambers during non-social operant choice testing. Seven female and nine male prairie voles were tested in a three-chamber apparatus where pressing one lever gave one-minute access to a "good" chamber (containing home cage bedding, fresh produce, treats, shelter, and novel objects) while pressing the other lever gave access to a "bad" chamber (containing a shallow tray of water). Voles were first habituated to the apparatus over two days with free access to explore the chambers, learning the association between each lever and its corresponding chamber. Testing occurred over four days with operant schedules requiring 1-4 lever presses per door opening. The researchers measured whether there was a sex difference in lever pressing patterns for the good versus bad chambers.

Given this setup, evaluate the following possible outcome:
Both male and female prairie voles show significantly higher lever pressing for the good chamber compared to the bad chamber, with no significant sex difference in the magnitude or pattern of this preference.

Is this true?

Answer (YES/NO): YES